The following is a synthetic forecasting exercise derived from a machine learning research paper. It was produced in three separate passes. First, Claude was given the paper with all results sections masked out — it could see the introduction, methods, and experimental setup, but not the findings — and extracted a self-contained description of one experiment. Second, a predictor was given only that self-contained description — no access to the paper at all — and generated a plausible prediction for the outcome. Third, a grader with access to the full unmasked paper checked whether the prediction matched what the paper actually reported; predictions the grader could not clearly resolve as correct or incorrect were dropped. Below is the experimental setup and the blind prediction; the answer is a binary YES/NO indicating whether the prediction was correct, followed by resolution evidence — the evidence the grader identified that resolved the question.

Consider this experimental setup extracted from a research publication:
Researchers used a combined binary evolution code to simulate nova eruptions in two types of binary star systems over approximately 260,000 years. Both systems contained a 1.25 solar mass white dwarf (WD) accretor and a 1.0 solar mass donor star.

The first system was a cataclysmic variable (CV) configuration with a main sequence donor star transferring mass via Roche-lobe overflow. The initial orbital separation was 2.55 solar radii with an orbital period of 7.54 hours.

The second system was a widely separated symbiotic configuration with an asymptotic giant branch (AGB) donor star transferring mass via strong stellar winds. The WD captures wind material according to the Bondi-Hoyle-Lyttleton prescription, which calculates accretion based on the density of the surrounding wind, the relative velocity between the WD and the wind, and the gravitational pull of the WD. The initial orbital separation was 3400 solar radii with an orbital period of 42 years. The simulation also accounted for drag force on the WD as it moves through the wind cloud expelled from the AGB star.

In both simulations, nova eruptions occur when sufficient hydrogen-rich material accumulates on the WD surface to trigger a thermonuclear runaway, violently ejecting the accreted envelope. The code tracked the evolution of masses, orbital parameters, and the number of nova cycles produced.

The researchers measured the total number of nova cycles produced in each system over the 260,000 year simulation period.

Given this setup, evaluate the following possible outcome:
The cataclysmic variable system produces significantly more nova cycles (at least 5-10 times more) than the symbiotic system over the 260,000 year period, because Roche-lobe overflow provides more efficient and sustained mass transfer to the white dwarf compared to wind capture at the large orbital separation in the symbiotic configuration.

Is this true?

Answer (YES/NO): NO